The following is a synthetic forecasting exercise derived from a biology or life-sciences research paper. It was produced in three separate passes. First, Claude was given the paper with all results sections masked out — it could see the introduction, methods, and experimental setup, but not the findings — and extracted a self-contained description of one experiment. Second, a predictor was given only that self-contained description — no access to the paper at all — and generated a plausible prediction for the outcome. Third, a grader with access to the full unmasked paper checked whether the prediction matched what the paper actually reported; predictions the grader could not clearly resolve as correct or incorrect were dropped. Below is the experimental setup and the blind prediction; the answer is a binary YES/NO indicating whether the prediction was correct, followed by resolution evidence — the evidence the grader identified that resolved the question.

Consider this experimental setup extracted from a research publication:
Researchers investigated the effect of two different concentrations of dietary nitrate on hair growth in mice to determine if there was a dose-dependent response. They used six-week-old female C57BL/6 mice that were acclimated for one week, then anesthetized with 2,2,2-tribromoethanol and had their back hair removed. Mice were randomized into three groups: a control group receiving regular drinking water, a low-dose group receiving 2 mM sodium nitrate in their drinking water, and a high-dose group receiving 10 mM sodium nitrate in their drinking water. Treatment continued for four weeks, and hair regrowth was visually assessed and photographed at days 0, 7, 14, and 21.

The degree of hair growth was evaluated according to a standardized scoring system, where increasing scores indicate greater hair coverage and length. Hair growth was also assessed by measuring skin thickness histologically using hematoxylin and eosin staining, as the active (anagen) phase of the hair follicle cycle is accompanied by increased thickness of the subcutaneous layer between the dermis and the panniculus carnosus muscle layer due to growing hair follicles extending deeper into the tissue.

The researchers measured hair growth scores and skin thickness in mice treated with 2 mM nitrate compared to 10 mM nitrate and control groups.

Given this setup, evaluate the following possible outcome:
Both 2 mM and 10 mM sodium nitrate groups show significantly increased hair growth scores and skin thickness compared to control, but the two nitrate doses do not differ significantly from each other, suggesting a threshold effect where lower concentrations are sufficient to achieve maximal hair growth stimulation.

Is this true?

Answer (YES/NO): NO